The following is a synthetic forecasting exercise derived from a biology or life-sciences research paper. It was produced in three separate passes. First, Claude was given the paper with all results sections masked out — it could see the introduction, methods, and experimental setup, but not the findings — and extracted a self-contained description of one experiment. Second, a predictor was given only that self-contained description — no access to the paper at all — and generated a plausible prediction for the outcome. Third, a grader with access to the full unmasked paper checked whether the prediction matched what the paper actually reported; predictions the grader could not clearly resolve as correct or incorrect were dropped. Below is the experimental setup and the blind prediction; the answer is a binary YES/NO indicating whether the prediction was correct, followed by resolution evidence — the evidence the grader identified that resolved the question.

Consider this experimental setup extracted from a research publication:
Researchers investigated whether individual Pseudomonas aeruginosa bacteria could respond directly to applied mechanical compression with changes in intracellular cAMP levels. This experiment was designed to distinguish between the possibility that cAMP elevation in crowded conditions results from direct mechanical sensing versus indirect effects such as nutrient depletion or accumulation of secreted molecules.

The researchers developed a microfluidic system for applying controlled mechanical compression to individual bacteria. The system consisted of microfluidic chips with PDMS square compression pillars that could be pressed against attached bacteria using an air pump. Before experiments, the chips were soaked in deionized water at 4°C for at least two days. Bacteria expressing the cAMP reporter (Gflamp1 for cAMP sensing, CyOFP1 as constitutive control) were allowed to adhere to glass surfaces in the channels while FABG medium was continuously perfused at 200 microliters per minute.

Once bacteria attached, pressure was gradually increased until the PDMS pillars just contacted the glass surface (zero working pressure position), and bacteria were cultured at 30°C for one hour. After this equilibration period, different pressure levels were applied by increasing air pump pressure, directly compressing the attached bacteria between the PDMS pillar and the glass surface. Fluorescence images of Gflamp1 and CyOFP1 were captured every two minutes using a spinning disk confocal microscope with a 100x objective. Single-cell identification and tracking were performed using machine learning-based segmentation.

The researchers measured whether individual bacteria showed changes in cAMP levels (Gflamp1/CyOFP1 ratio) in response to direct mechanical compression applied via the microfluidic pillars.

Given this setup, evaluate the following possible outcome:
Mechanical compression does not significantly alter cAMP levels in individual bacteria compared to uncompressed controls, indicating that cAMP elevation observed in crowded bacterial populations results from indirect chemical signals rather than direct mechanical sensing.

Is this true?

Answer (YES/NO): NO